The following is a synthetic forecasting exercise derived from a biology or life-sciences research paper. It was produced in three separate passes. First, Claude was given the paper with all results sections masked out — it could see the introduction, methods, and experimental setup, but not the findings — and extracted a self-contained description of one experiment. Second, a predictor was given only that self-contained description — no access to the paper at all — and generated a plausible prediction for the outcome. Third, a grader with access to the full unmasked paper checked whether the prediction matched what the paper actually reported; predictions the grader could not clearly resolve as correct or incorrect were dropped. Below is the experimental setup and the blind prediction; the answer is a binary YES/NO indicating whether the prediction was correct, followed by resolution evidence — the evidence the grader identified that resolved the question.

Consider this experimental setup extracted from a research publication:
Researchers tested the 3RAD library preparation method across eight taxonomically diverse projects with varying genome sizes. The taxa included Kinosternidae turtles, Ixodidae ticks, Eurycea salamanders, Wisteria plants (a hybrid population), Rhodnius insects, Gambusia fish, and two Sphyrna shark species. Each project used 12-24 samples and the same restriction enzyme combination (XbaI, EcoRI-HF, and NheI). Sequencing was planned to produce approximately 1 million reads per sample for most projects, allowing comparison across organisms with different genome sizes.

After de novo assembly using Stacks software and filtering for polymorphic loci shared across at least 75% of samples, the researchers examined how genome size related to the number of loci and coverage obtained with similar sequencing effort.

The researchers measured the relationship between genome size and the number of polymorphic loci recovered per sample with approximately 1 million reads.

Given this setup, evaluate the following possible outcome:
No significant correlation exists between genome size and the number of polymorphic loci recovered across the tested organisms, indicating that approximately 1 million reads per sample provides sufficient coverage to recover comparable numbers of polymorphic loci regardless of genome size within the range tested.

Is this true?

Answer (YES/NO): NO